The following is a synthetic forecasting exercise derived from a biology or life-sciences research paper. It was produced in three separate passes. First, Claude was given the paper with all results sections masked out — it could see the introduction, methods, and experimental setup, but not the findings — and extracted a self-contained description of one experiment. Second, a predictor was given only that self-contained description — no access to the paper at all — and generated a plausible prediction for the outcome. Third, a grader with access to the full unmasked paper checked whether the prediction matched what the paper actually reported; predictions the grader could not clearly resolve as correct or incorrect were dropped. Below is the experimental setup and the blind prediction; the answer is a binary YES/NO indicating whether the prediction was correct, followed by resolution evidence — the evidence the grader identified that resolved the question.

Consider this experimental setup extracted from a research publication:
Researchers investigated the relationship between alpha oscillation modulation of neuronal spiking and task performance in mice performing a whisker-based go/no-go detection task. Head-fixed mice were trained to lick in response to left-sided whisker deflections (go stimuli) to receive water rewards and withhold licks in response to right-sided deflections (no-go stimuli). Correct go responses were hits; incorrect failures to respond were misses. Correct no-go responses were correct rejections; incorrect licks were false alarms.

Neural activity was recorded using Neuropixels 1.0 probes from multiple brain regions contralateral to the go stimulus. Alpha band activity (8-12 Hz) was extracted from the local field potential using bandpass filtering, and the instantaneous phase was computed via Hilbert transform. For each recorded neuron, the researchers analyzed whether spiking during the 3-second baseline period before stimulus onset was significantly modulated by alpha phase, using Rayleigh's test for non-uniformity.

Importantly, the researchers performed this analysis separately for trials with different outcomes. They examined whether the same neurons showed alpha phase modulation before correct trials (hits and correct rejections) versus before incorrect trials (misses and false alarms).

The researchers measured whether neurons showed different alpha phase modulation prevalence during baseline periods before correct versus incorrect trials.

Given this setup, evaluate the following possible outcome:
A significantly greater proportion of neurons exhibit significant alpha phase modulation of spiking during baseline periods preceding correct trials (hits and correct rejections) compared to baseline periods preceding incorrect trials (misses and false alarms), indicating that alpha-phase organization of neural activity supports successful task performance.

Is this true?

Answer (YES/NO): YES